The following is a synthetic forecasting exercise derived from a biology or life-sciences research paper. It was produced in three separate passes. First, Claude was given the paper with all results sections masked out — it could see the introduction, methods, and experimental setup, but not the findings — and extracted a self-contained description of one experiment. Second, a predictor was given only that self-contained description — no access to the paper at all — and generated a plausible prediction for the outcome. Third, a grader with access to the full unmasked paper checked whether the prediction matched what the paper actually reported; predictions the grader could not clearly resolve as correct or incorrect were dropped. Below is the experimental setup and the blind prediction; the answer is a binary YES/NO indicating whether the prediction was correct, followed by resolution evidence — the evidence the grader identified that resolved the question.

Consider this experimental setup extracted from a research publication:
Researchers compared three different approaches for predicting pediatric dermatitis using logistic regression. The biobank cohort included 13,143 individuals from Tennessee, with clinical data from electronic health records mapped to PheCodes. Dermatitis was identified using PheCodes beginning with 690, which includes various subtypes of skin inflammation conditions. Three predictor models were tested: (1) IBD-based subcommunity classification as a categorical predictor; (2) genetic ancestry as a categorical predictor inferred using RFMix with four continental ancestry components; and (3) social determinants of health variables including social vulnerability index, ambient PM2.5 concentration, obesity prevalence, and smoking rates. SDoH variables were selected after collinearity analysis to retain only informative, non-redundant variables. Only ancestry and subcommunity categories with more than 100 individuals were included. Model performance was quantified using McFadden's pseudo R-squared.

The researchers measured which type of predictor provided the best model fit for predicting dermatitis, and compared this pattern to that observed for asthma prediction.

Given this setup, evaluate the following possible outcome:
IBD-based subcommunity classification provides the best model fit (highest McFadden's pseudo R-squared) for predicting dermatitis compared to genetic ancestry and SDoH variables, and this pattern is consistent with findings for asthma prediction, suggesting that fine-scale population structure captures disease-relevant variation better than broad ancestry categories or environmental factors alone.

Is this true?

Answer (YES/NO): YES